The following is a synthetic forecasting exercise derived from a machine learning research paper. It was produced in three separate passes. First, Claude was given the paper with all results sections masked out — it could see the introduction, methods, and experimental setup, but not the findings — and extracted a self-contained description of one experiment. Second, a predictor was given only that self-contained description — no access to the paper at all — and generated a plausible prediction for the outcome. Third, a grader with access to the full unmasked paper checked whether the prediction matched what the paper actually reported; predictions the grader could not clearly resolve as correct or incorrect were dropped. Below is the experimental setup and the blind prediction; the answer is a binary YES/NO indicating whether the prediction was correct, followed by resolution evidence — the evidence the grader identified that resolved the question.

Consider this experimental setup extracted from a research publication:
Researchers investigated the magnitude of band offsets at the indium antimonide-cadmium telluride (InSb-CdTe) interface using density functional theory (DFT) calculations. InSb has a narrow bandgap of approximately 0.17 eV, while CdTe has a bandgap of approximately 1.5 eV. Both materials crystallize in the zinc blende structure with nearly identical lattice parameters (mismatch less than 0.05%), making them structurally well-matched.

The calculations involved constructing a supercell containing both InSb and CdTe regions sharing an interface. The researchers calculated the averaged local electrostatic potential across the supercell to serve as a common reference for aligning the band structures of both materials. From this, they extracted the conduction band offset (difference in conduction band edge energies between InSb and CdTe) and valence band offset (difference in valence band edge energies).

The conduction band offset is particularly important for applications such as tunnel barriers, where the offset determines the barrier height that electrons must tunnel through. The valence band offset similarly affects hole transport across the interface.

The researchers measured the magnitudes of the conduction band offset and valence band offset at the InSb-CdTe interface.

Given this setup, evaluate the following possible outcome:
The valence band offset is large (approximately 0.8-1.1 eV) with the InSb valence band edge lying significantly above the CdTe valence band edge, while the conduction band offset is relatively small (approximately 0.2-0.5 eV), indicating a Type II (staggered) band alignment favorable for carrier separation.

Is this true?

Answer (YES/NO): NO